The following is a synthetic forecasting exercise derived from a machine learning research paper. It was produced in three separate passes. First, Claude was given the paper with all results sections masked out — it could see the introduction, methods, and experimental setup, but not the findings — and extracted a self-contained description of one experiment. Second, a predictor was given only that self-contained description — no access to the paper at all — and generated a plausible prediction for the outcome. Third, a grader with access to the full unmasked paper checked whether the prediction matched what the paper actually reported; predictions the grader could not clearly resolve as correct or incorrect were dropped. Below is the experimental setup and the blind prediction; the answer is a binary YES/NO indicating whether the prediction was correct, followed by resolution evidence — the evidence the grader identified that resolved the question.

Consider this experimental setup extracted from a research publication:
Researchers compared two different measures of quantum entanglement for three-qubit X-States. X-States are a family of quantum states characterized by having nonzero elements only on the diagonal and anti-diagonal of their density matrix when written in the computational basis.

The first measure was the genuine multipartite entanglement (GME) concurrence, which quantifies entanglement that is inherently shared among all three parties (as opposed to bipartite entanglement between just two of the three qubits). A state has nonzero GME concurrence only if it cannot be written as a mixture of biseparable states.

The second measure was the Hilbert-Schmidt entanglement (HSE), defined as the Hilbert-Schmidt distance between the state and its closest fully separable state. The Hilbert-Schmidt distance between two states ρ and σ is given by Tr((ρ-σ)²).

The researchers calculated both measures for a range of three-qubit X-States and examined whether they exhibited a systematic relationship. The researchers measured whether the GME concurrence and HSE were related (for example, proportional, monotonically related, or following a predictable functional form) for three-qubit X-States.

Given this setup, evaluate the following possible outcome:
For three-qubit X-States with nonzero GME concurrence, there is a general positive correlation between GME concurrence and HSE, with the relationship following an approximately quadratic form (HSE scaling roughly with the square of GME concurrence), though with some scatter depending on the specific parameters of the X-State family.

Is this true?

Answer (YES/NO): NO